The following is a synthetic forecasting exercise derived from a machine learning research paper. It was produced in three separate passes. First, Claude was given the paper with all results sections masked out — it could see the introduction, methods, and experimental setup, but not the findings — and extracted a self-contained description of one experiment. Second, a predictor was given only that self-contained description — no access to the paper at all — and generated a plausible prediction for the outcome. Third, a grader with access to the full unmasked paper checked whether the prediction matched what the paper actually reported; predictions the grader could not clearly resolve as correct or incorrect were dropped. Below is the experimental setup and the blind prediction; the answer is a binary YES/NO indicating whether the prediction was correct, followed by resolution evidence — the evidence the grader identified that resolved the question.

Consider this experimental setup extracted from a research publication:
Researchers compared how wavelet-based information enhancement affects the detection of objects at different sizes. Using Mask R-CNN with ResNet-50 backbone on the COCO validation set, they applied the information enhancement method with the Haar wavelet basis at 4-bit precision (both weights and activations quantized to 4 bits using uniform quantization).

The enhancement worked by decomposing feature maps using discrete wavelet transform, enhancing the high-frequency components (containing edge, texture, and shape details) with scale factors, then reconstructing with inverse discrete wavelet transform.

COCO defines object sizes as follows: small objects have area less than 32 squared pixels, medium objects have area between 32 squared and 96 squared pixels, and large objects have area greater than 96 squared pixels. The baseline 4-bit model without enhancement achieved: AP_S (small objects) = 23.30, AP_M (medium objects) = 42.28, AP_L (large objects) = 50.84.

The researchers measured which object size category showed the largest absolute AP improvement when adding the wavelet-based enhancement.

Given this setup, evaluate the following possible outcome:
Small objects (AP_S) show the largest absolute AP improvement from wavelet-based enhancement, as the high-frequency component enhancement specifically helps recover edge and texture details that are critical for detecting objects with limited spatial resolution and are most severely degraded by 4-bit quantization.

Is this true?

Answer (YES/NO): YES